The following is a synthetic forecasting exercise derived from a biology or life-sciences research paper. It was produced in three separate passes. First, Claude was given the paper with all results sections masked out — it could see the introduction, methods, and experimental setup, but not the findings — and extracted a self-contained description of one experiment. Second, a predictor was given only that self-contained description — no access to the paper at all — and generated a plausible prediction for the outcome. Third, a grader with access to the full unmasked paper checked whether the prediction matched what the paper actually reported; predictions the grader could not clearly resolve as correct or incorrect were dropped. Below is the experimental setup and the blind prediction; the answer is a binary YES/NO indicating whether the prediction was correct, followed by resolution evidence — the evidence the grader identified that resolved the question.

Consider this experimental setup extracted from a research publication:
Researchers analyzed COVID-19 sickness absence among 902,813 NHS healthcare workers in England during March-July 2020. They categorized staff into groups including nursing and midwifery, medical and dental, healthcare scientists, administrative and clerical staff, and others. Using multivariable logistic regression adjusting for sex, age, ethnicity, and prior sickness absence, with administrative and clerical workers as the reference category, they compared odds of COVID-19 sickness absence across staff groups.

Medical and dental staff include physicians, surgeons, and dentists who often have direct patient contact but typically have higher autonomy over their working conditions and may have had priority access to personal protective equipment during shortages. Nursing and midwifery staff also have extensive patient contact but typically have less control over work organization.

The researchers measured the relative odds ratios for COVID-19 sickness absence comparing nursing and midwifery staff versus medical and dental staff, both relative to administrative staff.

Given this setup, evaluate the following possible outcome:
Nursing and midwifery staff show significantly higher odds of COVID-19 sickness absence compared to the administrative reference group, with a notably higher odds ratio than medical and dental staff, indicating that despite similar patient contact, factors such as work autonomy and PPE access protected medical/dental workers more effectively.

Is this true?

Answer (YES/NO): YES